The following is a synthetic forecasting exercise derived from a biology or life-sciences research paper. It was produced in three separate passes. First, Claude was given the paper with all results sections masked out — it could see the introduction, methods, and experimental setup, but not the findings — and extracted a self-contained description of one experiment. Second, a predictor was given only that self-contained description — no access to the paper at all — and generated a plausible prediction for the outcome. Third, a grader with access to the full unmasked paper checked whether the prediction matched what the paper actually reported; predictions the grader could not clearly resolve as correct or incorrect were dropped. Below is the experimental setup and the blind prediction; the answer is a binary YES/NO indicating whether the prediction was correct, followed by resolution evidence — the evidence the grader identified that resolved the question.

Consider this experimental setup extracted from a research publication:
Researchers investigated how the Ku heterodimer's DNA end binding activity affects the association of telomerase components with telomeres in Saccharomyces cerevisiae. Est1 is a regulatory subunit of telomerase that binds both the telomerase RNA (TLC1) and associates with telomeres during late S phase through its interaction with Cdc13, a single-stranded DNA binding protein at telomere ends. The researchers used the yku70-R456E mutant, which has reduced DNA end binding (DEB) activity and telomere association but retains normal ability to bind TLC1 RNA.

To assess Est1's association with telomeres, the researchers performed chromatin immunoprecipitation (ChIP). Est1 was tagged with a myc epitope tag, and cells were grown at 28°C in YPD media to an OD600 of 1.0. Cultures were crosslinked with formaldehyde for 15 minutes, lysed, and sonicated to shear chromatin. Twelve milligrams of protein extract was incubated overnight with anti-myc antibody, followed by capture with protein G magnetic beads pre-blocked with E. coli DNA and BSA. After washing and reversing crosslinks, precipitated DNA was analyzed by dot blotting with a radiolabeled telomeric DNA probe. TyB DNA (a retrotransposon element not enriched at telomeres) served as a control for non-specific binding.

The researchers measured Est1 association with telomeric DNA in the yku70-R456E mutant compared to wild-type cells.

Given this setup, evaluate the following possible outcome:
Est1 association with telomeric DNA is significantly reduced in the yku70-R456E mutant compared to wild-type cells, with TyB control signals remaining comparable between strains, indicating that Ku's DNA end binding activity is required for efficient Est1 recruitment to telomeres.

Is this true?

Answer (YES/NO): YES